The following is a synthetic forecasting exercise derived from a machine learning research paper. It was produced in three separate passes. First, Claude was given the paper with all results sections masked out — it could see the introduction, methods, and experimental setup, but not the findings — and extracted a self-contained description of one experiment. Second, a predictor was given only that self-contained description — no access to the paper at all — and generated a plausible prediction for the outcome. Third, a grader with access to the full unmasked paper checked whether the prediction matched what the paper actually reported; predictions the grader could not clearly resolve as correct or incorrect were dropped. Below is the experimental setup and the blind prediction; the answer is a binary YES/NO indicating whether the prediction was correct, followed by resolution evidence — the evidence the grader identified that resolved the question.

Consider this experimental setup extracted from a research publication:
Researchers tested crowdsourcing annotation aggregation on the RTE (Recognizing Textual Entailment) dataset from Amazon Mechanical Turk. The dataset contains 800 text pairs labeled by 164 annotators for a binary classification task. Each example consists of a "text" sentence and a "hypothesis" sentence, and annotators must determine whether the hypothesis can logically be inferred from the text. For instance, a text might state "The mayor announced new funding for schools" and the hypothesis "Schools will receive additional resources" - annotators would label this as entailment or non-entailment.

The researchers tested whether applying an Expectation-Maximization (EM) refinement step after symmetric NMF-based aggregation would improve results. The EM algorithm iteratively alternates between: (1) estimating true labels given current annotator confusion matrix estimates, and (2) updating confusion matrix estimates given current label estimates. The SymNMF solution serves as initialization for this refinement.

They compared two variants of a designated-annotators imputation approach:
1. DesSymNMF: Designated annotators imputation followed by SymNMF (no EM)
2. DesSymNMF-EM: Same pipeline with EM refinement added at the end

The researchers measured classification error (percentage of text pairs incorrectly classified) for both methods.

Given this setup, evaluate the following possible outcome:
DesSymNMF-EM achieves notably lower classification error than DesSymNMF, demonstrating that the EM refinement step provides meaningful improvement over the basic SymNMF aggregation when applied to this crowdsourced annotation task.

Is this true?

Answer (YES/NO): YES